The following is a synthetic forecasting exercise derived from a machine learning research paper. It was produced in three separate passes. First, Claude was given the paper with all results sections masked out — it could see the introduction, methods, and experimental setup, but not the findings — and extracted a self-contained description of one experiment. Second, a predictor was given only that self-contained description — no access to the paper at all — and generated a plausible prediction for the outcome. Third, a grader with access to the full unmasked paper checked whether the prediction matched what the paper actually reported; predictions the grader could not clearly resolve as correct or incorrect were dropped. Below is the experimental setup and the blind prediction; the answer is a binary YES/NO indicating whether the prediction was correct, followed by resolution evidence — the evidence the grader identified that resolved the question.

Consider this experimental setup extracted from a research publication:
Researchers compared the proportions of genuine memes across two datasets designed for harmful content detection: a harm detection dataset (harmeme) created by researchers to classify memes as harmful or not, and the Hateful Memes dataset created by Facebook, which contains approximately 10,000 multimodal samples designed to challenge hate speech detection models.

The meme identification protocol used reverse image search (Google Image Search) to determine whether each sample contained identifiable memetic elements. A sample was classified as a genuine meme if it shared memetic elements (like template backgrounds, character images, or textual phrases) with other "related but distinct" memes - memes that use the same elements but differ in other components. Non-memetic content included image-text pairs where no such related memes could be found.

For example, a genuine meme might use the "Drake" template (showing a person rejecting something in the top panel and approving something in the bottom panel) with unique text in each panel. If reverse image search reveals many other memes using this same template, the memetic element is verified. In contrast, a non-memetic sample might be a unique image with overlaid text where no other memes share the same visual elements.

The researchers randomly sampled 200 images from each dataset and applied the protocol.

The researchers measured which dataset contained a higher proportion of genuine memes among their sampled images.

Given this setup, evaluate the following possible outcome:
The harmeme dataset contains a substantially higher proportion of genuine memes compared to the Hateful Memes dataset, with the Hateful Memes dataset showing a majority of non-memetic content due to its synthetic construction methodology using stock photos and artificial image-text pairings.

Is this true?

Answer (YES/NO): YES